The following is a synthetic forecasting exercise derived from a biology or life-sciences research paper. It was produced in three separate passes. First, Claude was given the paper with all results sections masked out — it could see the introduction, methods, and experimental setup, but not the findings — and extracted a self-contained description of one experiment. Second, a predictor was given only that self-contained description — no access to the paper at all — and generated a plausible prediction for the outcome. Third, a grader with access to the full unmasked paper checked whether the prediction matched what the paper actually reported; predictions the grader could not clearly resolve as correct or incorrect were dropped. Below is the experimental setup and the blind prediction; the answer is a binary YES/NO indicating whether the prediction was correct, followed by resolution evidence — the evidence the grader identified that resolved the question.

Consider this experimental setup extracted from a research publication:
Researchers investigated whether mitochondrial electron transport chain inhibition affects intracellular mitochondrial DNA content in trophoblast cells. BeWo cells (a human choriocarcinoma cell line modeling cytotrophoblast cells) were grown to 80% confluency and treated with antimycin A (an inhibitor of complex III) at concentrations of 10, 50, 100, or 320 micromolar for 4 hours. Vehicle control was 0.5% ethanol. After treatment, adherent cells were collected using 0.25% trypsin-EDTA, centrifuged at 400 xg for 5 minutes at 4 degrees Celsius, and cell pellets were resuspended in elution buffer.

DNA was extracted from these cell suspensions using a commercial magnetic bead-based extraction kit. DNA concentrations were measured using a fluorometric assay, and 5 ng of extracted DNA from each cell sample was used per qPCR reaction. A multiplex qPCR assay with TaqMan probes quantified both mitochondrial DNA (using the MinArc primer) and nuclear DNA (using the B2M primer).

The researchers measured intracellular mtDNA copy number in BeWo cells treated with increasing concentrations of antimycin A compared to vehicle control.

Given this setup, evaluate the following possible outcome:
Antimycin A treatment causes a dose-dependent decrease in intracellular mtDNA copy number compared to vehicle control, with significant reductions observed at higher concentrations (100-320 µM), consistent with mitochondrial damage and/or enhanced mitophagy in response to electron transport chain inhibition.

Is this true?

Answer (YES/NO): NO